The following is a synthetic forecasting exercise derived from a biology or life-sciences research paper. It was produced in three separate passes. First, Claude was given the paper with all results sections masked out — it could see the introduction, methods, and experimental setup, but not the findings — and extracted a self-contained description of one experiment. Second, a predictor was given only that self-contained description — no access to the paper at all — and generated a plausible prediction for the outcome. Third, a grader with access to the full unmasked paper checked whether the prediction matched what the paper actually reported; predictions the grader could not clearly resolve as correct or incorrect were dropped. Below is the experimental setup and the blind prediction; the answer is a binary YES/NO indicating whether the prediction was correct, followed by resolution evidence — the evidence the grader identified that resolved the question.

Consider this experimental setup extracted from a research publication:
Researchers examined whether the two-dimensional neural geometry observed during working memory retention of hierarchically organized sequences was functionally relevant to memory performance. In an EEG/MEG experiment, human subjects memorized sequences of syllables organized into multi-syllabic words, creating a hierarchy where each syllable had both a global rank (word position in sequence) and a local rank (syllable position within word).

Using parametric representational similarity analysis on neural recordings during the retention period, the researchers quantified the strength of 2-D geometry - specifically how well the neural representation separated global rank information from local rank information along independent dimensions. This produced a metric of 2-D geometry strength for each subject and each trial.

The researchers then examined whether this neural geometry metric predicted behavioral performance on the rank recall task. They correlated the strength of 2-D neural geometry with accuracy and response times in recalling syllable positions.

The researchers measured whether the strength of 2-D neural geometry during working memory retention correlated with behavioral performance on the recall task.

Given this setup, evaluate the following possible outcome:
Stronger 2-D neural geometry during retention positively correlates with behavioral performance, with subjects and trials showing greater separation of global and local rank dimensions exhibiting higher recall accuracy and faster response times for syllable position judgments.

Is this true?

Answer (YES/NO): NO